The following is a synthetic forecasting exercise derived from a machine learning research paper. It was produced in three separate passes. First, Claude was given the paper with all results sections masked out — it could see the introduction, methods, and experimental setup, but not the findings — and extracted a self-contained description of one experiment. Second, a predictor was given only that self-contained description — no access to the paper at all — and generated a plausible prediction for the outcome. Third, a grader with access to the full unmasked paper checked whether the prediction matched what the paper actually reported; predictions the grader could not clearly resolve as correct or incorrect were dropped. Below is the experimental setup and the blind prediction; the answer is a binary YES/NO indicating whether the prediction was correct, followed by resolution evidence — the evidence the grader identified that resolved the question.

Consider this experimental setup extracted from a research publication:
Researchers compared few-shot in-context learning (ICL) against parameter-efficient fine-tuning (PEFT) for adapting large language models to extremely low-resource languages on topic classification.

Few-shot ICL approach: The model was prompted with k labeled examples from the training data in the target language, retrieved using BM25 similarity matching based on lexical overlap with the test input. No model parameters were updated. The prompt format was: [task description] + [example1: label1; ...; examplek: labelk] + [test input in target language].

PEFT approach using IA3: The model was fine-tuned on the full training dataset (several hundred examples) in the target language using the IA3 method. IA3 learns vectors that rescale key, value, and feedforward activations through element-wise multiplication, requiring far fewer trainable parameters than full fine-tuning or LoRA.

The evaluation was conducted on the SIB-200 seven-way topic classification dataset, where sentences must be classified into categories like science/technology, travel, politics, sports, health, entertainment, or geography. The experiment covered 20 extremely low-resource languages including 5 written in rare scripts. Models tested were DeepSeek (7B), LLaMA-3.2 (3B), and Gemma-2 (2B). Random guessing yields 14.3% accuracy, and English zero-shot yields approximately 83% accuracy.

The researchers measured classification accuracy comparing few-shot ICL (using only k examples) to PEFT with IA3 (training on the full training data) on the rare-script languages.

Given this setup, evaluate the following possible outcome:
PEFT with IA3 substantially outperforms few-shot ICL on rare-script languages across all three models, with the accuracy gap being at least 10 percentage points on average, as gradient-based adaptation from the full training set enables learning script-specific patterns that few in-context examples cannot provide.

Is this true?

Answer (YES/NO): NO